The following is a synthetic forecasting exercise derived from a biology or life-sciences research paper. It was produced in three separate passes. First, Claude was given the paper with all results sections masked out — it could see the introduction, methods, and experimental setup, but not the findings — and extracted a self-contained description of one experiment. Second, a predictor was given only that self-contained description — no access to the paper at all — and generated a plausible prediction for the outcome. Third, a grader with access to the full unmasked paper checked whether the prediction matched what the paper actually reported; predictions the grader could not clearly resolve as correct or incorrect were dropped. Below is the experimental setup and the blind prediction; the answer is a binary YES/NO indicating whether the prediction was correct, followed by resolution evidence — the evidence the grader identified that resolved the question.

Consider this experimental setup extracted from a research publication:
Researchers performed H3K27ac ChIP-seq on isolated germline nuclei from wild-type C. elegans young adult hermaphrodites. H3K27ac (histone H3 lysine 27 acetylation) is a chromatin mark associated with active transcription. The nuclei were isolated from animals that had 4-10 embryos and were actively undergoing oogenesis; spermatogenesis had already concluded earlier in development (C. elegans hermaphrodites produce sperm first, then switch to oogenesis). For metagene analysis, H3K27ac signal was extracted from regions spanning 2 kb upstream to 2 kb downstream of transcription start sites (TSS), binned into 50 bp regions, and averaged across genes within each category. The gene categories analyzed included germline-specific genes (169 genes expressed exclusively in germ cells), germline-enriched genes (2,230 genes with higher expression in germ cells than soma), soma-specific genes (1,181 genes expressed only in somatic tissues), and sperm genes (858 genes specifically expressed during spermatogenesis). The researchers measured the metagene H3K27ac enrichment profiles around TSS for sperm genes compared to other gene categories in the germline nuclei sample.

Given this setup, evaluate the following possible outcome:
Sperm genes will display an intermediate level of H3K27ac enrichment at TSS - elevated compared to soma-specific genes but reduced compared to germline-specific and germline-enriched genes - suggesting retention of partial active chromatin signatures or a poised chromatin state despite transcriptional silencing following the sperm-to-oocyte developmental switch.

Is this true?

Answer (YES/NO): NO